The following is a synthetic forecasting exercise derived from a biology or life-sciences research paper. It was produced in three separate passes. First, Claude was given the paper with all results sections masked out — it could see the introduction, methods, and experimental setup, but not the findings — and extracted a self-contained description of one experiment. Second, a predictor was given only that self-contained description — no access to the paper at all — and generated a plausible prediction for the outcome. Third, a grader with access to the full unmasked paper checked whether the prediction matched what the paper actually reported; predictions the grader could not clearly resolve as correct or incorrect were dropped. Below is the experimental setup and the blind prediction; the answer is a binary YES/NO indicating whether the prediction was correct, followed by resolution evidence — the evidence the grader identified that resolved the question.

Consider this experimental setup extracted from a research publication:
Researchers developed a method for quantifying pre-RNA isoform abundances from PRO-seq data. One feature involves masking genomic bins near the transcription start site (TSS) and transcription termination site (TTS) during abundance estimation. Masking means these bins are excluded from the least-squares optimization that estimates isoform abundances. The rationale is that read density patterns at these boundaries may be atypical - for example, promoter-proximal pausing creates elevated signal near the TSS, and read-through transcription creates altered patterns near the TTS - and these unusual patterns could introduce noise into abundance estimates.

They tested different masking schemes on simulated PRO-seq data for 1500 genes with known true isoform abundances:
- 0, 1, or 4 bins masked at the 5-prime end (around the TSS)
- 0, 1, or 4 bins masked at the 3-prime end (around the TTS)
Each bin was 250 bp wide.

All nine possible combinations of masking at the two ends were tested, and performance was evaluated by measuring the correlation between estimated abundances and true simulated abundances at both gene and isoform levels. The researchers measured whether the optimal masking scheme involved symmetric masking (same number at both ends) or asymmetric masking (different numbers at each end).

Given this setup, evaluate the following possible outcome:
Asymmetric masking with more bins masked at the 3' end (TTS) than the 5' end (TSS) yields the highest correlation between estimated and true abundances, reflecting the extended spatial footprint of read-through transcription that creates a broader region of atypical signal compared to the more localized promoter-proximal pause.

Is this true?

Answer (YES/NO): YES